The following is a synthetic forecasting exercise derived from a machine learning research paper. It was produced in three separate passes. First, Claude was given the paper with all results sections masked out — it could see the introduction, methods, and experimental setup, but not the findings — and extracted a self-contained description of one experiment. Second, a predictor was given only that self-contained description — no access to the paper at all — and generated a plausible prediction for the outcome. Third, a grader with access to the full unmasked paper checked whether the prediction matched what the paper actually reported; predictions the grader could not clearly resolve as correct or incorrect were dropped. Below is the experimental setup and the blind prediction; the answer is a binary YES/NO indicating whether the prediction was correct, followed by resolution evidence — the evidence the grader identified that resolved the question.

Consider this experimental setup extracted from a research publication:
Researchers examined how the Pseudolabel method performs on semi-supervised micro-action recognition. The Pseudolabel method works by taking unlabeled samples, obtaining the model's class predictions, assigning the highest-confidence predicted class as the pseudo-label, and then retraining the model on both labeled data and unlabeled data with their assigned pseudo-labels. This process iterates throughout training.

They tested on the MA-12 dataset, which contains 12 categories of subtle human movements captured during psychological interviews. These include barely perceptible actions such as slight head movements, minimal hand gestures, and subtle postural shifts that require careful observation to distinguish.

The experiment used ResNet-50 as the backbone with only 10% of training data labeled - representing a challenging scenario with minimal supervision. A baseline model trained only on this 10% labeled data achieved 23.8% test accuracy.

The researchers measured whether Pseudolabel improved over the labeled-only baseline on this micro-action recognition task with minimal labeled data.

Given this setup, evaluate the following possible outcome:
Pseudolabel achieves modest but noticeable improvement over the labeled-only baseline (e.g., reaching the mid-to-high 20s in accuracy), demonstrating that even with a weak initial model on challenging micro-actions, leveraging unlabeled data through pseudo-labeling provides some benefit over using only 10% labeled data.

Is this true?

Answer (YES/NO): NO